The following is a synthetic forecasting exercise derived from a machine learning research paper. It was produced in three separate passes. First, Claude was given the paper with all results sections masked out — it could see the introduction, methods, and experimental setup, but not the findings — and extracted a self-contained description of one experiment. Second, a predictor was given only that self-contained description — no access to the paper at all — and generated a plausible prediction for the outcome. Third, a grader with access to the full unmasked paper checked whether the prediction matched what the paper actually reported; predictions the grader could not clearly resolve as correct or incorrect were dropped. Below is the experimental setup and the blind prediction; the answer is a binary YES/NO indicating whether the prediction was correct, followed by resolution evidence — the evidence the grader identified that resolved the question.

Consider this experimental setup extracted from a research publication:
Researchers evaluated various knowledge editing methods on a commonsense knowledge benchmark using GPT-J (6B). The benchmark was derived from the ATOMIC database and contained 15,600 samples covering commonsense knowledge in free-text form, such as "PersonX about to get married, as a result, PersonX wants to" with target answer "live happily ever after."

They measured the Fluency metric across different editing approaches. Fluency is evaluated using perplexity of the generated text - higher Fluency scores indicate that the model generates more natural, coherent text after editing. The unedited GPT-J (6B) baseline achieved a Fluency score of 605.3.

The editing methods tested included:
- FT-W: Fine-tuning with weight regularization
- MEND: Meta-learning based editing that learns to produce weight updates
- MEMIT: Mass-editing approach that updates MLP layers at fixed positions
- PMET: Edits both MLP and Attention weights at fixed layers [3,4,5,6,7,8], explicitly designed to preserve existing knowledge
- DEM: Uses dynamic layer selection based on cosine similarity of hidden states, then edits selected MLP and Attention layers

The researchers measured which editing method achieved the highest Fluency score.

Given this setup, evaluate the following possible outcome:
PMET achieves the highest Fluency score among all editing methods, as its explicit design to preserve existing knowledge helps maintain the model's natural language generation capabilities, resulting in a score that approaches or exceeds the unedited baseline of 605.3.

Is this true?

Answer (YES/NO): YES